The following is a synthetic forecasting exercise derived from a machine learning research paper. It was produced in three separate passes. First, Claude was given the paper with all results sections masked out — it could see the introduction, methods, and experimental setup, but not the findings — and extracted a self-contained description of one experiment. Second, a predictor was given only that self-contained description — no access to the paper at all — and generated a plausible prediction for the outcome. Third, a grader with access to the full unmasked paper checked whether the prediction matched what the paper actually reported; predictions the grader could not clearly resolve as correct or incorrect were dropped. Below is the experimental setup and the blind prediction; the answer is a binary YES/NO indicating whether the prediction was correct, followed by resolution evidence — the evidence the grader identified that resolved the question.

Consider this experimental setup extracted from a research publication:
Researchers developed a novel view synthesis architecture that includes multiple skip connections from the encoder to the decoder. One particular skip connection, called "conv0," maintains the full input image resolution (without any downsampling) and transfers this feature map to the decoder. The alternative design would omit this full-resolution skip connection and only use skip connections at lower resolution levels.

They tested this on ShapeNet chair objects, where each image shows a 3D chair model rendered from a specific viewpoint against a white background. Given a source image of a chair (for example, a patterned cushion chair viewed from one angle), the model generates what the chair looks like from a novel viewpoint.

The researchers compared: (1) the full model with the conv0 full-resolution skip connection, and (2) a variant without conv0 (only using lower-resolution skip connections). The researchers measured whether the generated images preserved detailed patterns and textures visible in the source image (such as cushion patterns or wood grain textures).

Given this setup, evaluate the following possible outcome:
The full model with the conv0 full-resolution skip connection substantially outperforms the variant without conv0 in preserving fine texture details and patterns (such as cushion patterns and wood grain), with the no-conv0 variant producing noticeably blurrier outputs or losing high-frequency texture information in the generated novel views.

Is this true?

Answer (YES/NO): YES